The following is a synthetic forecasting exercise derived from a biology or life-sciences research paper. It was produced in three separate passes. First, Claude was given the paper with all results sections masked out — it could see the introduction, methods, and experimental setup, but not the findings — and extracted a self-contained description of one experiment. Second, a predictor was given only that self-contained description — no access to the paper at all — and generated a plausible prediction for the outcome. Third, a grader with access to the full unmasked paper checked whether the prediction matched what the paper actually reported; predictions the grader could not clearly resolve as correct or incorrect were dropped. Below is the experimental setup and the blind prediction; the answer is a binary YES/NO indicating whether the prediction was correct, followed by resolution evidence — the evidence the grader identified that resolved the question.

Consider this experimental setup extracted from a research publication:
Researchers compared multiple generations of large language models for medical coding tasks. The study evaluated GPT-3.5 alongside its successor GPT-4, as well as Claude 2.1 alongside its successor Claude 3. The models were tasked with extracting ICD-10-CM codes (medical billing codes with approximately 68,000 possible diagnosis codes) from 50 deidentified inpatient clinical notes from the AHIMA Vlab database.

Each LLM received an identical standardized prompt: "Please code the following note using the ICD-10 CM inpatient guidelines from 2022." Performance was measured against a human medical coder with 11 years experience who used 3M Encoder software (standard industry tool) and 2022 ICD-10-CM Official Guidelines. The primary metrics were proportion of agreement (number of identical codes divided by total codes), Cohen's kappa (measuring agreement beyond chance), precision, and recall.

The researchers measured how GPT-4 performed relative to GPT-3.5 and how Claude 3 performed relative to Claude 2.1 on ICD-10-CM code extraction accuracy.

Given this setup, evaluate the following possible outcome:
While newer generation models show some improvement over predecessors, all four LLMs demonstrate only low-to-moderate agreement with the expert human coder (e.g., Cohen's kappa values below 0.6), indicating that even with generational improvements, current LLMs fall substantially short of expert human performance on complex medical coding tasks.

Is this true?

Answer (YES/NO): NO